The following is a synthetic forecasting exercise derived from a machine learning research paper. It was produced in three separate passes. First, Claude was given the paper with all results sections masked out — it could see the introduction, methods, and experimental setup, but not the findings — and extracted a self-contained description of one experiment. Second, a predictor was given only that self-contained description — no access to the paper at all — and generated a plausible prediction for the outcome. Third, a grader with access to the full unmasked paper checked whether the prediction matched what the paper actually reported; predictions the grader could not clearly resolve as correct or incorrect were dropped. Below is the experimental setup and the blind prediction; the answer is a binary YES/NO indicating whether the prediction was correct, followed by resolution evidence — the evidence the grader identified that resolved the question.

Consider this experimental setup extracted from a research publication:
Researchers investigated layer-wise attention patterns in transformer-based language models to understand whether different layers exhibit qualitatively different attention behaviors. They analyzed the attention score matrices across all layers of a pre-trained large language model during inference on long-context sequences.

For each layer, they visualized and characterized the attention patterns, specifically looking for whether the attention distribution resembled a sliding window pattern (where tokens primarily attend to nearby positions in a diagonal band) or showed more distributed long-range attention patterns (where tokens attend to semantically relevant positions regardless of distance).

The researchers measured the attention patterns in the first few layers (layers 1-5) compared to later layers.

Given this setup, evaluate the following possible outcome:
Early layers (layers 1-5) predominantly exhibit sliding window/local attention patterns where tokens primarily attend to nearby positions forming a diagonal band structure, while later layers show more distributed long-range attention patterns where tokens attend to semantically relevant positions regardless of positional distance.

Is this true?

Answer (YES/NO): YES